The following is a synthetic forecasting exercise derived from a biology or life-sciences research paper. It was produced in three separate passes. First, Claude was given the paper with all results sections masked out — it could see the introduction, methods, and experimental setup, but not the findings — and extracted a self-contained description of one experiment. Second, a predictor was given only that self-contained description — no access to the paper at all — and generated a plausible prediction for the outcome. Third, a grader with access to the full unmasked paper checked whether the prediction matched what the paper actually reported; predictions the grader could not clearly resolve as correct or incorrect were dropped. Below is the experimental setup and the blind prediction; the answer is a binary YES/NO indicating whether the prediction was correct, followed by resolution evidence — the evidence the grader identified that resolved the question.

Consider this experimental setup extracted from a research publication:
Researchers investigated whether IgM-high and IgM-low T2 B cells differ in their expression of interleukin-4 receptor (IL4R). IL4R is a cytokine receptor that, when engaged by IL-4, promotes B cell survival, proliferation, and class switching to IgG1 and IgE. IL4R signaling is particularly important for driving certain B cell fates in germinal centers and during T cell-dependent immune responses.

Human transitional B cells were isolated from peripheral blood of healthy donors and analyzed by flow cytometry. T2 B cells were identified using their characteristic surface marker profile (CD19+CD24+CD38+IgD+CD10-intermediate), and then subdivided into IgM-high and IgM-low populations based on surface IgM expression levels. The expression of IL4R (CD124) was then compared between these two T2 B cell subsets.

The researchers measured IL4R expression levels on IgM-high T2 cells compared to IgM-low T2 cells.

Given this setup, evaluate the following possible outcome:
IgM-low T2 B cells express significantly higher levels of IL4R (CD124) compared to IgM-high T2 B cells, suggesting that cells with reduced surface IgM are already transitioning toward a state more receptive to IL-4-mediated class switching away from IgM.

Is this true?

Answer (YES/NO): YES